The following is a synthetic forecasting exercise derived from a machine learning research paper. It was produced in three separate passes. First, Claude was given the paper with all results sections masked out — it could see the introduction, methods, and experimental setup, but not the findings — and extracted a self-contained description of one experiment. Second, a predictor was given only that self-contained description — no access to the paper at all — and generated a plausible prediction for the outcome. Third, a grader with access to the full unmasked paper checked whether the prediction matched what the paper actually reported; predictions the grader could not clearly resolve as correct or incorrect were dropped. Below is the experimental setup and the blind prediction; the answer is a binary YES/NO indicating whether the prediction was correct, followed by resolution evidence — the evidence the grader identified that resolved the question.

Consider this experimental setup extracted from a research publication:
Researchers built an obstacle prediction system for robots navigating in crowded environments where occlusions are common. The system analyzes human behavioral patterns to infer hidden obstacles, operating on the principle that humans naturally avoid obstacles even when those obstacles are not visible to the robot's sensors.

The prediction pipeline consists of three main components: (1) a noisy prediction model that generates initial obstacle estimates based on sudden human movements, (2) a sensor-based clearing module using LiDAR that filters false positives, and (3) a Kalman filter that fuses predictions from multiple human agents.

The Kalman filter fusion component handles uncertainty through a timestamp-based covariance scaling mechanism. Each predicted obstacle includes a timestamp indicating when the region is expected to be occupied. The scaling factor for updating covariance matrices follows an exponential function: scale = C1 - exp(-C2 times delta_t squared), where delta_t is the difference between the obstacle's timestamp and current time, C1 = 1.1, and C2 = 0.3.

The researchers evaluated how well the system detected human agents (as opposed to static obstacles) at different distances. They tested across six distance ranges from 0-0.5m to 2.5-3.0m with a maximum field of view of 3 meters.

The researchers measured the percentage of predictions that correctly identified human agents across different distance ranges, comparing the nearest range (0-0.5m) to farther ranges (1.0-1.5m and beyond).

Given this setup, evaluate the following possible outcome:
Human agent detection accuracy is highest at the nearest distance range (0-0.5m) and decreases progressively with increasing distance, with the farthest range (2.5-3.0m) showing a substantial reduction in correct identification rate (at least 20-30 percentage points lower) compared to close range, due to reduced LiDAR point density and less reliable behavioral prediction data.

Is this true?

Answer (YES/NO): NO